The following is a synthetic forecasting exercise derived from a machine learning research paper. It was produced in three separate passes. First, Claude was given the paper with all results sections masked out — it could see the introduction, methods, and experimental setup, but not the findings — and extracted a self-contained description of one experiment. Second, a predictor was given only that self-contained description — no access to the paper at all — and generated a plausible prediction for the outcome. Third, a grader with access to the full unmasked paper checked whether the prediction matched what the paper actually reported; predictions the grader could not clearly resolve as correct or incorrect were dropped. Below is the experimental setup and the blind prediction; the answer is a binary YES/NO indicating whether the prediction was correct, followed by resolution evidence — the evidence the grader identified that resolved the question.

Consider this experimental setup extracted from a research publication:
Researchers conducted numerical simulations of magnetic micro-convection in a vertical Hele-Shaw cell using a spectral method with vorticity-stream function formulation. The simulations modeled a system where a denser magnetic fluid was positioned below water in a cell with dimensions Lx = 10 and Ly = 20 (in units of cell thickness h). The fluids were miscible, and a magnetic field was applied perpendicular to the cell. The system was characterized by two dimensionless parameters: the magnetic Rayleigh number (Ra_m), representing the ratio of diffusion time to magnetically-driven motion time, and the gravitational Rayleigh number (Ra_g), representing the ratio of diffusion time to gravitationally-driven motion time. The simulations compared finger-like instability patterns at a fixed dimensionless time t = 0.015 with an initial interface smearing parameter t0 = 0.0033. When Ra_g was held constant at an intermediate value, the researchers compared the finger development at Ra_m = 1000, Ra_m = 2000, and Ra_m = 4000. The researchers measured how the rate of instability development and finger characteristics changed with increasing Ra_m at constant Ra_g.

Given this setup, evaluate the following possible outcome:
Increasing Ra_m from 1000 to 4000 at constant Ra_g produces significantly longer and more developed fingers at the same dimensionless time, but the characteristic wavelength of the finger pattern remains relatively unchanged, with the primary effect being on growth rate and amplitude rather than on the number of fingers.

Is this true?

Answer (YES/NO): YES